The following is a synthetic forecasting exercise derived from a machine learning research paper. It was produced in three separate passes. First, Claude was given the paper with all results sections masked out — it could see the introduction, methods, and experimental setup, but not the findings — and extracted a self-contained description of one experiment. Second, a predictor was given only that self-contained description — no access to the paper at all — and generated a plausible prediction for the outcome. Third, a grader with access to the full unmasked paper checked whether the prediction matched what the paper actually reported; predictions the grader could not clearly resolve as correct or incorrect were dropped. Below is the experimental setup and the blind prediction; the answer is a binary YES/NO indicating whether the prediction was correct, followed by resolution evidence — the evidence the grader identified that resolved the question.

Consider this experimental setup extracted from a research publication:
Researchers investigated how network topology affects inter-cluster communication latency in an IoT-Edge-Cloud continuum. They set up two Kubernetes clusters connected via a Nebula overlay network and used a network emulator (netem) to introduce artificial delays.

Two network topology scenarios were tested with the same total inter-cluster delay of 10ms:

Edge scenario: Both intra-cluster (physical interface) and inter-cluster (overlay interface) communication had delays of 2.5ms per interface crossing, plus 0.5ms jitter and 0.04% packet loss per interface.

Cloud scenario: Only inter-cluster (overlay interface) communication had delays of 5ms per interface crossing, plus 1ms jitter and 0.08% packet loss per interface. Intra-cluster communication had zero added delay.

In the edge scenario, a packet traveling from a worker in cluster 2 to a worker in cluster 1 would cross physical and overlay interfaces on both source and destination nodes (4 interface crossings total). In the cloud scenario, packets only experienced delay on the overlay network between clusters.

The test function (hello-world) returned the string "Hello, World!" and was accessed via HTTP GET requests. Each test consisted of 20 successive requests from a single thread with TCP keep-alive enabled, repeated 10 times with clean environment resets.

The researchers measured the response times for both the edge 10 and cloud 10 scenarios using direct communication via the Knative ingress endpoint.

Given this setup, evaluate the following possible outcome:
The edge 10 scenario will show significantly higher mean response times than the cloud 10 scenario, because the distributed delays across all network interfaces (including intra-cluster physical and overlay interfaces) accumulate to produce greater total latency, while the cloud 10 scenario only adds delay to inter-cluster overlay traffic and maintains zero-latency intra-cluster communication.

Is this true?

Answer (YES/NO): NO